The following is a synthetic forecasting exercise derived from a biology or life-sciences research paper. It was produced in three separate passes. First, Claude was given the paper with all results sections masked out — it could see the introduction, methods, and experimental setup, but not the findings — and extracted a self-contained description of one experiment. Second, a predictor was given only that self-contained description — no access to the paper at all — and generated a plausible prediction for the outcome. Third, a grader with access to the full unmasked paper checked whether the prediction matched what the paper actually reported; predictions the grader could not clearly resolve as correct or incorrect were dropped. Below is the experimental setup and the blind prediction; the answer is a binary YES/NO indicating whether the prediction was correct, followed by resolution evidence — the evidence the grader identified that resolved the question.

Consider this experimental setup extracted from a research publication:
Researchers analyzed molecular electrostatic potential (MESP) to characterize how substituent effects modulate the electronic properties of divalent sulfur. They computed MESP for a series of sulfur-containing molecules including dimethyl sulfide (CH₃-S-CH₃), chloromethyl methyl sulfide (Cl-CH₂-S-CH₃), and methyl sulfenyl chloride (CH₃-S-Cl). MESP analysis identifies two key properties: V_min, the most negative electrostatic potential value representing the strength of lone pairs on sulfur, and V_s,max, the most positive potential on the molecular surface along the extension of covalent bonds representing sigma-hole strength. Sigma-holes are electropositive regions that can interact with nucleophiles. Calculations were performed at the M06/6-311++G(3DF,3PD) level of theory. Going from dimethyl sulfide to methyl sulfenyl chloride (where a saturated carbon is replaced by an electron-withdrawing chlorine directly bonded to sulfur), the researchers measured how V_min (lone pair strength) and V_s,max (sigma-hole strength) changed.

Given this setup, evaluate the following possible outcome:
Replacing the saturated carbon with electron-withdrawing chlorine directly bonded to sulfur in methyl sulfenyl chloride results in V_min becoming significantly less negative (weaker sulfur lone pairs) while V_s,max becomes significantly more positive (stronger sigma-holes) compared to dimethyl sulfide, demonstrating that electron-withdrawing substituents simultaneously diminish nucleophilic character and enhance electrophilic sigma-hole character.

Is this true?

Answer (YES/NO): YES